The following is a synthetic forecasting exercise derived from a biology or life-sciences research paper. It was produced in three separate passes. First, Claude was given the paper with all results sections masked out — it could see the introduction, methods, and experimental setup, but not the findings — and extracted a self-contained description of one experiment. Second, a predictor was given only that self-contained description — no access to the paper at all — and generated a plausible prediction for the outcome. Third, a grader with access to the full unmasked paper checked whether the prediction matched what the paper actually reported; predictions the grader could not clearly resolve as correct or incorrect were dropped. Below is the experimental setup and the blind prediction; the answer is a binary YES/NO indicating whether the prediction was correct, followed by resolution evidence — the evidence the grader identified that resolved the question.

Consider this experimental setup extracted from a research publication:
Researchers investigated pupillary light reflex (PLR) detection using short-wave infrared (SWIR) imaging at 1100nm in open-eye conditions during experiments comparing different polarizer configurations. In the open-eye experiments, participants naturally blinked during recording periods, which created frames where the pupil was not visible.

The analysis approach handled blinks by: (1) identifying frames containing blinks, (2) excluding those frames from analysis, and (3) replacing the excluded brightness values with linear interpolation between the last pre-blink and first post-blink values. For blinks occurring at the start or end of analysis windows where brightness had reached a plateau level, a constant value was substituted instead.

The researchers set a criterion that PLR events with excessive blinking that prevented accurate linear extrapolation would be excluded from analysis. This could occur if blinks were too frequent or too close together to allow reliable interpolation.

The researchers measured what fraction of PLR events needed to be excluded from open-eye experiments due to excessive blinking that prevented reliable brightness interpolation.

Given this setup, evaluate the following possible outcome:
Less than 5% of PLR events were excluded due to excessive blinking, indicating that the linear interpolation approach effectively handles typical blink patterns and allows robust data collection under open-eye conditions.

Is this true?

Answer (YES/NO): NO